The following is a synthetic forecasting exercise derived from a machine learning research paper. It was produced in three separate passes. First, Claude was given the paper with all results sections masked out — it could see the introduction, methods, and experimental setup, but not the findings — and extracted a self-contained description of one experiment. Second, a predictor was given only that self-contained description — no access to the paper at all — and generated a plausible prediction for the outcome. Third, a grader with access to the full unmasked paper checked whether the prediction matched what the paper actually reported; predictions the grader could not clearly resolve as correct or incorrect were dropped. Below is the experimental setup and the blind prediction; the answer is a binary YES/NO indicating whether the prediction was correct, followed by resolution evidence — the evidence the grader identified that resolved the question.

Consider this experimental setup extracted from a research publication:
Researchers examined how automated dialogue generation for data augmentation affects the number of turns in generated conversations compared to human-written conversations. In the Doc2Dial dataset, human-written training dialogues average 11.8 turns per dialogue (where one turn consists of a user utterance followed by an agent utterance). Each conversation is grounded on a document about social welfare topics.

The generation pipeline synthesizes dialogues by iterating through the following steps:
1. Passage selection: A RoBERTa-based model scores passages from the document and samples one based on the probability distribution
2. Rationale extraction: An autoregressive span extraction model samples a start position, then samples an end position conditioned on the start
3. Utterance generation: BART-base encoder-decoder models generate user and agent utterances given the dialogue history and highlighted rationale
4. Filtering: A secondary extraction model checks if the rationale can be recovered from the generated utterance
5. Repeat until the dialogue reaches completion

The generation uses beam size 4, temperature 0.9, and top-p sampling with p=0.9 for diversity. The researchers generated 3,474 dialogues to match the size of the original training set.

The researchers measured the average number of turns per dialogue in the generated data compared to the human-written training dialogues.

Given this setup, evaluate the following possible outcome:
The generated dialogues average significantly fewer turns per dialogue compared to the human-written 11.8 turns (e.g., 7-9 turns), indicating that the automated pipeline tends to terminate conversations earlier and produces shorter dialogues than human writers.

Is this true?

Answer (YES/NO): NO